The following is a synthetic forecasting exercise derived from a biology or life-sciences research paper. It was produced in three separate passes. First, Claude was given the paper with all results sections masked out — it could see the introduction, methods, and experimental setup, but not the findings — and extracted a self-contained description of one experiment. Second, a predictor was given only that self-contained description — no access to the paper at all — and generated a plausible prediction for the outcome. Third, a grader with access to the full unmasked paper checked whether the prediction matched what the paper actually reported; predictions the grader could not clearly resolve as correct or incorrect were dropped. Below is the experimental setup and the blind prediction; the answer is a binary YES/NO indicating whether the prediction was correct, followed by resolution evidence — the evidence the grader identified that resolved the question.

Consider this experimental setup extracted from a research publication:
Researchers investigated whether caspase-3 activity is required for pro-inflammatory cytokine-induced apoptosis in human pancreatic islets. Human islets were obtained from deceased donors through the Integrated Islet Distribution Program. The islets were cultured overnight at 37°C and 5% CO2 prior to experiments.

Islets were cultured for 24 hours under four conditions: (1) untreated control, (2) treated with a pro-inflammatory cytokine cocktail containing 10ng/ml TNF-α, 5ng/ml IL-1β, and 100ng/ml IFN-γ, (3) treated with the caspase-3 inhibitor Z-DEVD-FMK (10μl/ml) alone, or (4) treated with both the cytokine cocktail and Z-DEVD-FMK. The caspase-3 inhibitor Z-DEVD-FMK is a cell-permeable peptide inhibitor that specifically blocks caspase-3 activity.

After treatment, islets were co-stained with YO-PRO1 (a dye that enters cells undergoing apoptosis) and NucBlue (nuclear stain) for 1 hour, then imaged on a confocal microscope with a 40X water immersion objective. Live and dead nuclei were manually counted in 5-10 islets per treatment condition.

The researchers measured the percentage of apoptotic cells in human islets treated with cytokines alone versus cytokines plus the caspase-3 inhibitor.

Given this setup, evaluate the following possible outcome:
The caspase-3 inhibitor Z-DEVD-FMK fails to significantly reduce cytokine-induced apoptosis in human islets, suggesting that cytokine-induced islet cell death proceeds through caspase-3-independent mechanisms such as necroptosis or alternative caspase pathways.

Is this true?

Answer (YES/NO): NO